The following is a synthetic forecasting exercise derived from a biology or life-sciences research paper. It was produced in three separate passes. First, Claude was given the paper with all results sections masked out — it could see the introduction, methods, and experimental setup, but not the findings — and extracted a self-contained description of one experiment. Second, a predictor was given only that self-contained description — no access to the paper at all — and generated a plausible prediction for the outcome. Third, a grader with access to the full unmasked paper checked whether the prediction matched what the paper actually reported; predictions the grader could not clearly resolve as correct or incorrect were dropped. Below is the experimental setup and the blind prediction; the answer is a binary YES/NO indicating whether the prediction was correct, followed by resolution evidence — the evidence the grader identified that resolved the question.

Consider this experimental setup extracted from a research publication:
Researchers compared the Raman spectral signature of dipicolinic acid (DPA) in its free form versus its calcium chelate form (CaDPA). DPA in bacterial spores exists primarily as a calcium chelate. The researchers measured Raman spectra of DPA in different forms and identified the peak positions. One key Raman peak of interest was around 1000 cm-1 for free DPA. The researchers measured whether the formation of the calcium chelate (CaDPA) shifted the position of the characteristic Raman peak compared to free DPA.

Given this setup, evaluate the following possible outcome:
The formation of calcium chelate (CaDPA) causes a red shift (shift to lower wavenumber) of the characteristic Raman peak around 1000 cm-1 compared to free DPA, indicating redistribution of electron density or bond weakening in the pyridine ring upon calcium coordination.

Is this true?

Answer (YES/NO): NO